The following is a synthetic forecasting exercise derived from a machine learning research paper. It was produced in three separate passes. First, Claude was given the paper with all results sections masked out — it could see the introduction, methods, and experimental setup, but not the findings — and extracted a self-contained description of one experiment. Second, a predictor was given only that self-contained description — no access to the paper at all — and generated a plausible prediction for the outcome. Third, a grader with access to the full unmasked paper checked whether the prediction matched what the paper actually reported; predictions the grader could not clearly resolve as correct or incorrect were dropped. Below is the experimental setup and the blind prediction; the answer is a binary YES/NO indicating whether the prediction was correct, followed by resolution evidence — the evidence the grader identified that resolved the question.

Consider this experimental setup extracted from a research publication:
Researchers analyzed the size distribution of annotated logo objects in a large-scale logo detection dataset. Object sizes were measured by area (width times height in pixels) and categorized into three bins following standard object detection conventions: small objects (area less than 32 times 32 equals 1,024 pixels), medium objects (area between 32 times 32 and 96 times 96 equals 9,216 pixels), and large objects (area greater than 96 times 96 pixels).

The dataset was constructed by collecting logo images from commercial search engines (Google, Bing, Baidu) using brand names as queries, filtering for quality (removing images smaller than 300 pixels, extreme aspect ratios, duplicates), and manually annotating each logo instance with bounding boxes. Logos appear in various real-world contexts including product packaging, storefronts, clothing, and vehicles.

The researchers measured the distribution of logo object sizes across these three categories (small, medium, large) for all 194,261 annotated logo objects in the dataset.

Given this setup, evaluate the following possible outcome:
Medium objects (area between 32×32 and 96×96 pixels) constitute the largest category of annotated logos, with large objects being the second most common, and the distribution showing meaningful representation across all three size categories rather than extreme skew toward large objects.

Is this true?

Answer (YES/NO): NO